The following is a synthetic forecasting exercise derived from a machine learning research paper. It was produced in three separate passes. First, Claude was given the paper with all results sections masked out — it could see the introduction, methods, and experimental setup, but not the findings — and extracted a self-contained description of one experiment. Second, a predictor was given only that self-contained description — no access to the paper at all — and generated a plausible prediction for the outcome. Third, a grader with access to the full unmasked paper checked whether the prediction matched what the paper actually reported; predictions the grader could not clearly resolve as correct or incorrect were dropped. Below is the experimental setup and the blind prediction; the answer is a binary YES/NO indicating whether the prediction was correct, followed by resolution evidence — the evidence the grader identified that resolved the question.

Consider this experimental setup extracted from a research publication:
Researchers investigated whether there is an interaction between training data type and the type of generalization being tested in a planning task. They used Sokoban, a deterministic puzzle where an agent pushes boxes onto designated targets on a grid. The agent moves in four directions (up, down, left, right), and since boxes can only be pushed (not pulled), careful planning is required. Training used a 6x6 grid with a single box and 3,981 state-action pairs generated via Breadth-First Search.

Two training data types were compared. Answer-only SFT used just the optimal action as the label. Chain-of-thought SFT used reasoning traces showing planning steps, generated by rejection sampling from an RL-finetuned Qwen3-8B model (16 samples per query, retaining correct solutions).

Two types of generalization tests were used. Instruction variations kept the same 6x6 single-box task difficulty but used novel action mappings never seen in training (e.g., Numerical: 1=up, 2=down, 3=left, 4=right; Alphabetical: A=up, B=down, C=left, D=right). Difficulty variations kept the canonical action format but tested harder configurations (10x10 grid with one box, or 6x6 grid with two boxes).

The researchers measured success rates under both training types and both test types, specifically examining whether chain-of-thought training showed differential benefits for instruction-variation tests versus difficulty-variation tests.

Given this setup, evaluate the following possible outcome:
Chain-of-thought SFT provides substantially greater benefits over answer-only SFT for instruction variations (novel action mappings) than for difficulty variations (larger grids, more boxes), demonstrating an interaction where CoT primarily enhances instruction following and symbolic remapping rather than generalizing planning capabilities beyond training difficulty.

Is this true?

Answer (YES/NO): NO